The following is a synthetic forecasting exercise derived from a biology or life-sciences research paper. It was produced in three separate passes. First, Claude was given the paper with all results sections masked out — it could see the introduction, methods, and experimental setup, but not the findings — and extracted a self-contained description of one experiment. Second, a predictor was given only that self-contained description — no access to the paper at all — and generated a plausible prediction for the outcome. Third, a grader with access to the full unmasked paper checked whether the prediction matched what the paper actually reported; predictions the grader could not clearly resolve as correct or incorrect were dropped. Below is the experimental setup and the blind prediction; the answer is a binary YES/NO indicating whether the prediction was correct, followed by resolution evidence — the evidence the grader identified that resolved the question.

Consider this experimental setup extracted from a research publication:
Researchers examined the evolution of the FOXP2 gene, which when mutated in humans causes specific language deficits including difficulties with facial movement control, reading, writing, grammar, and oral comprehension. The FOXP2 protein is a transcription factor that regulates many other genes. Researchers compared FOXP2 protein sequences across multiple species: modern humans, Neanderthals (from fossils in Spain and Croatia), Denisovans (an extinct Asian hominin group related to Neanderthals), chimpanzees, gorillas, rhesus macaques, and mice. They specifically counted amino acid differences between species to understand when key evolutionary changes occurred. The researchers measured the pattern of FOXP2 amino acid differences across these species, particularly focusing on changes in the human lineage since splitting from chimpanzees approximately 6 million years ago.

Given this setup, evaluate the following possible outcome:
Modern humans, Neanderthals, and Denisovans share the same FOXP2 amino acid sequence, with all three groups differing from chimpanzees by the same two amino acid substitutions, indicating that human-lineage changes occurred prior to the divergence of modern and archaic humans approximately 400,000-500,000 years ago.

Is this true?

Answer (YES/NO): NO